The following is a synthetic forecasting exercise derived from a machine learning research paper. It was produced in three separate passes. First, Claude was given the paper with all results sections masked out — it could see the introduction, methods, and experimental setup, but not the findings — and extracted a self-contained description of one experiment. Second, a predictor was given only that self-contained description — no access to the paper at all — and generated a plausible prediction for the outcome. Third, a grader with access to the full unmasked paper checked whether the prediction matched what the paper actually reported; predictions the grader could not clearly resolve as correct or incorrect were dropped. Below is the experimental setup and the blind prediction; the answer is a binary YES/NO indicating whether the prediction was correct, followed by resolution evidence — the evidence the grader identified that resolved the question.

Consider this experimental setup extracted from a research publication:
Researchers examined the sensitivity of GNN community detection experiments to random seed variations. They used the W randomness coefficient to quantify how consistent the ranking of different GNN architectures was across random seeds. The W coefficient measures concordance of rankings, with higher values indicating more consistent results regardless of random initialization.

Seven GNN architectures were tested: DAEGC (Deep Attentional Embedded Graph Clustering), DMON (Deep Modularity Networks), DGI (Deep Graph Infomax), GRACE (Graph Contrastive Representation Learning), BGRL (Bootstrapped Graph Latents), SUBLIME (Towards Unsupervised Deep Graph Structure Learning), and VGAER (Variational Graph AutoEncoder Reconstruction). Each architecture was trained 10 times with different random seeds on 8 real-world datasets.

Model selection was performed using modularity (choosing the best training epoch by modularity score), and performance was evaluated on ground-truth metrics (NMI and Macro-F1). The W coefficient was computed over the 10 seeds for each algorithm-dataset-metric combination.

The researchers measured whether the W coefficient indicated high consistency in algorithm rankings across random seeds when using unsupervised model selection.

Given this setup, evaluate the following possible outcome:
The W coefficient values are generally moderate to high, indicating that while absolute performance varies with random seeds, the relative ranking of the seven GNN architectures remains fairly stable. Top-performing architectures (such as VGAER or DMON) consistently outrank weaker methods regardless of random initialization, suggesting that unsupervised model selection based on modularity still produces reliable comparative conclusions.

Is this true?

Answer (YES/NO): NO